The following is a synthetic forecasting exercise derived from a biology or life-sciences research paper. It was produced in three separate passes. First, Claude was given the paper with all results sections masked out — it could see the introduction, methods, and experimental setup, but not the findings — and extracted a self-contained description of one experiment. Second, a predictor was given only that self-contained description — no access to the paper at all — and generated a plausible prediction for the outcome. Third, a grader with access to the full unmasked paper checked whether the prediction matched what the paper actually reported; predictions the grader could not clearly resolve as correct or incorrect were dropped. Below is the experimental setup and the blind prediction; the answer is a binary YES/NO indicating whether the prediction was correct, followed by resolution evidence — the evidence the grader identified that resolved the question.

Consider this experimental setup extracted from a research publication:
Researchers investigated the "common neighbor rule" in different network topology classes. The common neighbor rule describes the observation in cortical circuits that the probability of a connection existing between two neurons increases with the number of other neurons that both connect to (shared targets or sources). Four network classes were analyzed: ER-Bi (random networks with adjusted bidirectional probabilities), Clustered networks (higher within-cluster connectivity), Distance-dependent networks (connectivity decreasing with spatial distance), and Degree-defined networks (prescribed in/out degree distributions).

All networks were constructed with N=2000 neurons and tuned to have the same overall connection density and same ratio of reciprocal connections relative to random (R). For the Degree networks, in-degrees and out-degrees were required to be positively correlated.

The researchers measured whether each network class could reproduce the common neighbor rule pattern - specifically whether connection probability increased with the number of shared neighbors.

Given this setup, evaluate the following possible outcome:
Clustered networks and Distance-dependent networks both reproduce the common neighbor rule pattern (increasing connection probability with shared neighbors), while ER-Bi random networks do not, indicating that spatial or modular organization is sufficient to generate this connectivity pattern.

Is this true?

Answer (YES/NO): NO